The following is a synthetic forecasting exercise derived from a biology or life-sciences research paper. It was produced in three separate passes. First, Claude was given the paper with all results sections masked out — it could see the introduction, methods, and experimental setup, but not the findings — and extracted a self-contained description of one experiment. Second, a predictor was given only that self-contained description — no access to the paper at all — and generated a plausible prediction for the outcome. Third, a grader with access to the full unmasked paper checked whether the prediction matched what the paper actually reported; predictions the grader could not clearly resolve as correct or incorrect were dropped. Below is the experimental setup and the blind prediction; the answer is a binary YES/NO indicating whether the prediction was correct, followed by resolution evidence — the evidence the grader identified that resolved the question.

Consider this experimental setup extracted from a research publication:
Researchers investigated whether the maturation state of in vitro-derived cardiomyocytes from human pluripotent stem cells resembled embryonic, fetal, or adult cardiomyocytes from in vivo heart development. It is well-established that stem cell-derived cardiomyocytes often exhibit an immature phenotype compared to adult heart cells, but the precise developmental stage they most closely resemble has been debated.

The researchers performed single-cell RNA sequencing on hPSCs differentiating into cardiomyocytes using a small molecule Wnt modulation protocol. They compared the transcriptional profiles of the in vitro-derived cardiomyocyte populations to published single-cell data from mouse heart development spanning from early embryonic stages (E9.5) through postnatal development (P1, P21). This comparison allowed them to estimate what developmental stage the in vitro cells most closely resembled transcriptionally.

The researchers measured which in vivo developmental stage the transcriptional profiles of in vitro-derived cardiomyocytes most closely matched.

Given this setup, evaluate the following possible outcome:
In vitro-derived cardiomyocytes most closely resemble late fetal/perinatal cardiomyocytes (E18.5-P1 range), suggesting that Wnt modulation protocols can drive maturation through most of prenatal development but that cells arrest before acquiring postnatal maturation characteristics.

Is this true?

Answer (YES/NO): NO